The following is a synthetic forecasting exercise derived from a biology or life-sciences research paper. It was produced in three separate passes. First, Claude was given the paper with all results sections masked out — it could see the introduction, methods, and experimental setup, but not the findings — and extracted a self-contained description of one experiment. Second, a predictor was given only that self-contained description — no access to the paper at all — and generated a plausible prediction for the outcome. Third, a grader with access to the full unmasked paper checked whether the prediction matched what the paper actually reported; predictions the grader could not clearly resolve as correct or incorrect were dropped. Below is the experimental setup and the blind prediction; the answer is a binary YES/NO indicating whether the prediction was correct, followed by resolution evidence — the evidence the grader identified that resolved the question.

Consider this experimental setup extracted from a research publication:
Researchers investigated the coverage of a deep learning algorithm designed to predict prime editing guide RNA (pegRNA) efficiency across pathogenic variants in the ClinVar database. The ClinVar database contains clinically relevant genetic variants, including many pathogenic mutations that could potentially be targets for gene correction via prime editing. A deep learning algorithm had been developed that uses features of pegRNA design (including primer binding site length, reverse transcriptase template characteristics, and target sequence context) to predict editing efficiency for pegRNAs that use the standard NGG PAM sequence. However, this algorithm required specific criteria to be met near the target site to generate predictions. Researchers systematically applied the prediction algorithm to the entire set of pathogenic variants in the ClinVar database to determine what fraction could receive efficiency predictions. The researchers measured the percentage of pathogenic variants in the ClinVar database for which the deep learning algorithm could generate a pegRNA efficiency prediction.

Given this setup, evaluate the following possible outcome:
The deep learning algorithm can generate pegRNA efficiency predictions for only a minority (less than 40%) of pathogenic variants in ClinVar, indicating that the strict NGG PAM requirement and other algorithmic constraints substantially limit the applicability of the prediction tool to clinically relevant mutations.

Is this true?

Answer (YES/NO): YES